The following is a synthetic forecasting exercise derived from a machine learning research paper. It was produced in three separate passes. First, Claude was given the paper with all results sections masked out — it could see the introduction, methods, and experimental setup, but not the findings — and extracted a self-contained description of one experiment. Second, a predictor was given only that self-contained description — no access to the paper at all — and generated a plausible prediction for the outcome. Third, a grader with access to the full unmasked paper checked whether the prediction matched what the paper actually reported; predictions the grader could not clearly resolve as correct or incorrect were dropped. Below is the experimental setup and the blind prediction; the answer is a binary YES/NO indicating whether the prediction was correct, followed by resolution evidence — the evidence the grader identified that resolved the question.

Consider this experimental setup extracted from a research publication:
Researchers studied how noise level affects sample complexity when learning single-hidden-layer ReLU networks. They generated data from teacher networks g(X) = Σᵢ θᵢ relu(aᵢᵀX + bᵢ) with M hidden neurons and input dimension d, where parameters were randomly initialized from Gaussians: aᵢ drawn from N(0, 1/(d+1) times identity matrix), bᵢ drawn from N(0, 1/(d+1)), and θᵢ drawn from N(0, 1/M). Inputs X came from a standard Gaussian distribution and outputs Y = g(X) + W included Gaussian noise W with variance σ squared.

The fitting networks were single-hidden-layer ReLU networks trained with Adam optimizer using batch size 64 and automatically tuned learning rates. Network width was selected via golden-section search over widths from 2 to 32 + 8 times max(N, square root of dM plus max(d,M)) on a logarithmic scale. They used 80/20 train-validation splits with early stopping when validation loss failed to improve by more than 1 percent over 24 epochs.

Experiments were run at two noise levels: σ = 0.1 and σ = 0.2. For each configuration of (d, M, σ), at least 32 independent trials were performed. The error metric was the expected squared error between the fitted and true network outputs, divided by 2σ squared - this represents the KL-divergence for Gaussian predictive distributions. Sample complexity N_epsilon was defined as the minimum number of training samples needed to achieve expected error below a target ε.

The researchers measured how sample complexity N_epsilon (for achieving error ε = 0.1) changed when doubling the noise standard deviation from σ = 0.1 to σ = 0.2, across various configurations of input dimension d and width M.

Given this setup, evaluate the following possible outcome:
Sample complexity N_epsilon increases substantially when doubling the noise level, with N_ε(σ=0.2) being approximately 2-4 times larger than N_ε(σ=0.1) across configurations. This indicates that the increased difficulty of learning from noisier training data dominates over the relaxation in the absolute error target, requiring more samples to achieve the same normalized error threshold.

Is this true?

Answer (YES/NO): NO